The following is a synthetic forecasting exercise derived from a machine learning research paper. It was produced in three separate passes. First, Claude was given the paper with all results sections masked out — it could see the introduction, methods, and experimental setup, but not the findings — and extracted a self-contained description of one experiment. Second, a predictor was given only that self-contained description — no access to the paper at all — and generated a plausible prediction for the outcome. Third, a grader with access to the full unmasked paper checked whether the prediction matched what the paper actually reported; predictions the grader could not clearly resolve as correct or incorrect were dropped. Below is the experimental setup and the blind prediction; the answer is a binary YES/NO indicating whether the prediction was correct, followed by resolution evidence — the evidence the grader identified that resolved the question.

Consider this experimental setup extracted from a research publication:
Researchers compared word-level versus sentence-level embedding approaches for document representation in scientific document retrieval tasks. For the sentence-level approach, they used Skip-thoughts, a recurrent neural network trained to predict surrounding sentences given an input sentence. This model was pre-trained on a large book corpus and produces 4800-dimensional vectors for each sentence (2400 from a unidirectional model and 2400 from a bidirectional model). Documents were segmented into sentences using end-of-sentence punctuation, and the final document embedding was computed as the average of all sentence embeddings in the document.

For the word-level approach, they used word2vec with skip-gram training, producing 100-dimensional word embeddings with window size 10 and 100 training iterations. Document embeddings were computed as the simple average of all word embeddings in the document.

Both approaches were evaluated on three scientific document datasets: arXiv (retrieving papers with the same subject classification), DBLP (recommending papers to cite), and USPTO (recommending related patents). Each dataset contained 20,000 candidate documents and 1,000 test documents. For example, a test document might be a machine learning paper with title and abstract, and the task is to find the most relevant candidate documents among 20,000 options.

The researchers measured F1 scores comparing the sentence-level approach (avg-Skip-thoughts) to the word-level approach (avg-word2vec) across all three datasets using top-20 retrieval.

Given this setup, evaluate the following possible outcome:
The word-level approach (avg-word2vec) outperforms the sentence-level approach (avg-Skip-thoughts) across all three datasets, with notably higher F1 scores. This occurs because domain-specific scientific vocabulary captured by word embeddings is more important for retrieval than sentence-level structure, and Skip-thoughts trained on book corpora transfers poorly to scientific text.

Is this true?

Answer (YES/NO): YES